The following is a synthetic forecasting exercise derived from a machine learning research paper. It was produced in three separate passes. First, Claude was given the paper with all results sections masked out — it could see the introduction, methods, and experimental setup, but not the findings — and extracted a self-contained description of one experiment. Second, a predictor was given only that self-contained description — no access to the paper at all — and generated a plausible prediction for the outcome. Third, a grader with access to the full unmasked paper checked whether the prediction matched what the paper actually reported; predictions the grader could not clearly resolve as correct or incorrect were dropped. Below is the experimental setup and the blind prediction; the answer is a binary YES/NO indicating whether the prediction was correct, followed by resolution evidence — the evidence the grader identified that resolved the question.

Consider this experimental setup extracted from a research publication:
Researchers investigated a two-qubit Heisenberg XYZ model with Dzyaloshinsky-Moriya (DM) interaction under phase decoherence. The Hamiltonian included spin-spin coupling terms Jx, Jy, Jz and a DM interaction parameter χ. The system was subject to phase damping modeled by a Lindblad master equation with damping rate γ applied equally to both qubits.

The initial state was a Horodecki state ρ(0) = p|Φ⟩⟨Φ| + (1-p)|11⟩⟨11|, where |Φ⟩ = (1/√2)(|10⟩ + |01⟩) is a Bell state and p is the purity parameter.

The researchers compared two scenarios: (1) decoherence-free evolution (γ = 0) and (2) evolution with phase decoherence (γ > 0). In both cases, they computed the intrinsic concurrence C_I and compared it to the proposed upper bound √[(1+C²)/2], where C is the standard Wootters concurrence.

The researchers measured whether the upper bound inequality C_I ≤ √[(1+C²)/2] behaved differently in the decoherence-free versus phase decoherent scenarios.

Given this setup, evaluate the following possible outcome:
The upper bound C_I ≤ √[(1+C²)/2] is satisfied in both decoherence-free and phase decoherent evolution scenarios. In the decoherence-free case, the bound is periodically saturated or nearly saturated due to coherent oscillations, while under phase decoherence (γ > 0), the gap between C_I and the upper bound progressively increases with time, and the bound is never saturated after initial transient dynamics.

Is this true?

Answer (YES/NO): NO